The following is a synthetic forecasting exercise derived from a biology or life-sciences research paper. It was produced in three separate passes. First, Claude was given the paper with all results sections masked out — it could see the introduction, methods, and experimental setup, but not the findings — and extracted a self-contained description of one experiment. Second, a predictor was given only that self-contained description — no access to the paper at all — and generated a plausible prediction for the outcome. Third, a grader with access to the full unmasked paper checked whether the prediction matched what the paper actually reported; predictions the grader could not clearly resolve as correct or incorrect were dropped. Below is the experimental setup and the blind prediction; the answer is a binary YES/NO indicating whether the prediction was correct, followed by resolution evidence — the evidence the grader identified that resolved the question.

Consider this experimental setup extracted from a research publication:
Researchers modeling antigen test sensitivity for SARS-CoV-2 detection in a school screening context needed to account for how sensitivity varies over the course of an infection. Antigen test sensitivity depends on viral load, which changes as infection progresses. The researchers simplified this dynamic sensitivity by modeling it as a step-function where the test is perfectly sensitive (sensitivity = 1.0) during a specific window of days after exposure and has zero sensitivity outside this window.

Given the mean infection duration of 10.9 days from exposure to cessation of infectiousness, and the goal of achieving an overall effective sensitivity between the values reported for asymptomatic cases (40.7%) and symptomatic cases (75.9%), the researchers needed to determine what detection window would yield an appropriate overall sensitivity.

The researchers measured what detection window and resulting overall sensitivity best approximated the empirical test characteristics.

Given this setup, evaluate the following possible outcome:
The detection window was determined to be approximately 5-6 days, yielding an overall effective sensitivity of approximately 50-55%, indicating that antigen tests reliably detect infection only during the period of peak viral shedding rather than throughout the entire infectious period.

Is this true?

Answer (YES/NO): NO